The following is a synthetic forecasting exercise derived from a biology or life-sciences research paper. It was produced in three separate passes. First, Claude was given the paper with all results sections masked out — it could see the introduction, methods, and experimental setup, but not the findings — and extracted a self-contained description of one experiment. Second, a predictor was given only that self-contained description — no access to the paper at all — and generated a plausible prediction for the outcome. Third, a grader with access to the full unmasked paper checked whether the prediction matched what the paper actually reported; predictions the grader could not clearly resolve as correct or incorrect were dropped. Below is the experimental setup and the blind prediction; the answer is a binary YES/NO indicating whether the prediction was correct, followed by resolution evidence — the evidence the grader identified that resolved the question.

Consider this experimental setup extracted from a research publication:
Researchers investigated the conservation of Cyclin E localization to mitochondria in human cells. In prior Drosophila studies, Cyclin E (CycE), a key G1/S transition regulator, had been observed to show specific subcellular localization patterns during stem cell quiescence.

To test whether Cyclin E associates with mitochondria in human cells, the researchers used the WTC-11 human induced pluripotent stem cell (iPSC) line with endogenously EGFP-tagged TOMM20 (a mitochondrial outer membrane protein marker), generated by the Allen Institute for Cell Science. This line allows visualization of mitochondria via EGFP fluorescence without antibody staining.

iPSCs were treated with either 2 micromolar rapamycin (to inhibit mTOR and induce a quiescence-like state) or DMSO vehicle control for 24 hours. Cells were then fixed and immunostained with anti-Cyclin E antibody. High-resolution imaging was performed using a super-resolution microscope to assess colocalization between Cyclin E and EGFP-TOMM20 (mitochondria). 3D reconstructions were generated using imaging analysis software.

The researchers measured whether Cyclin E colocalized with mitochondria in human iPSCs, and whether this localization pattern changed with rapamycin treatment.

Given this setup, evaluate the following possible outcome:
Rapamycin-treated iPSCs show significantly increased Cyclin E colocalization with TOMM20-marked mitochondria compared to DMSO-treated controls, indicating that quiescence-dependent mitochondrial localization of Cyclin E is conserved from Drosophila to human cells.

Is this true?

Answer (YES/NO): NO